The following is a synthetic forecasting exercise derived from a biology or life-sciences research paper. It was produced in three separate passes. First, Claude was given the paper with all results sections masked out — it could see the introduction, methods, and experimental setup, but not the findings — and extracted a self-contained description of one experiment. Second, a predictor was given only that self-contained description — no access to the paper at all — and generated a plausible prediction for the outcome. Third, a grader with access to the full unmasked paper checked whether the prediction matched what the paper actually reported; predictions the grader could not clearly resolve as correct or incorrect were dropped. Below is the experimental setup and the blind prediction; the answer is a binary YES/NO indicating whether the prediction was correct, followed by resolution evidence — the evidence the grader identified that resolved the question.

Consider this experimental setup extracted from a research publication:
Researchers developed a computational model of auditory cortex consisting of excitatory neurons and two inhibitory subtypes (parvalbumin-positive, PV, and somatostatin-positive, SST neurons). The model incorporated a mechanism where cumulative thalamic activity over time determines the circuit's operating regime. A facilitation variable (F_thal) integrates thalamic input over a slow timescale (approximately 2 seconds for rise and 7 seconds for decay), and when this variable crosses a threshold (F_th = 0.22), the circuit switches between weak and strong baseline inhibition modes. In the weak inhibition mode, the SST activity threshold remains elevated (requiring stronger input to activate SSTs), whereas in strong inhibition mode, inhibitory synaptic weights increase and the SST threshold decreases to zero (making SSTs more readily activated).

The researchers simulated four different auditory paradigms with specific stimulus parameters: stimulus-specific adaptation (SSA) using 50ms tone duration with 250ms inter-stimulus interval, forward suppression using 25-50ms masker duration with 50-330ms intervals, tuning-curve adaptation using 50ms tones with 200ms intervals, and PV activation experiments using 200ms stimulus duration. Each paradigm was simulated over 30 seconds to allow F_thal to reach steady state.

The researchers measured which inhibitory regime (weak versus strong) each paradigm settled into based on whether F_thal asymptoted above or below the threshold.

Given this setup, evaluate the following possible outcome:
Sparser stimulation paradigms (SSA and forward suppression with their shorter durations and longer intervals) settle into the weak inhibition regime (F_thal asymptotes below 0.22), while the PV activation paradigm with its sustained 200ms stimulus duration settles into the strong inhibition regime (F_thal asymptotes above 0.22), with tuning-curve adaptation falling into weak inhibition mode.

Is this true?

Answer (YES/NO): NO